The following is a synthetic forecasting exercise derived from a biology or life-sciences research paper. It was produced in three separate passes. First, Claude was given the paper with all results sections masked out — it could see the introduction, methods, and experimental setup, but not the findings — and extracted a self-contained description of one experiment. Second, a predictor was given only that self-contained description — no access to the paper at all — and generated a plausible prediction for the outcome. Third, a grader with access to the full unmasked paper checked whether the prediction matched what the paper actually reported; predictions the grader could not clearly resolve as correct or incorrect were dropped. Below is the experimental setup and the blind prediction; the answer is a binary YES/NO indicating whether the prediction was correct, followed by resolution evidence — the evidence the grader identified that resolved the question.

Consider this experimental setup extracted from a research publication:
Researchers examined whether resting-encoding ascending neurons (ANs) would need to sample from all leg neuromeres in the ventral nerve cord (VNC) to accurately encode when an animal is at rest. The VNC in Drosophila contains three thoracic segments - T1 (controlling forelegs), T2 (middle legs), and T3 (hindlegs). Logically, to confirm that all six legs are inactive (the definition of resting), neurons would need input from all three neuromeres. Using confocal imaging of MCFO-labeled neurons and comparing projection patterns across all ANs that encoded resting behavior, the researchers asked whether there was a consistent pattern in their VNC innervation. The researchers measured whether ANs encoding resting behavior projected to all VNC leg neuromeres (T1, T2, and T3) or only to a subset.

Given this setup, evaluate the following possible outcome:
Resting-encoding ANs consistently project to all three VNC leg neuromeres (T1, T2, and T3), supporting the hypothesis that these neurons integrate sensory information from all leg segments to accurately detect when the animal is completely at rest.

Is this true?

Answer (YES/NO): YES